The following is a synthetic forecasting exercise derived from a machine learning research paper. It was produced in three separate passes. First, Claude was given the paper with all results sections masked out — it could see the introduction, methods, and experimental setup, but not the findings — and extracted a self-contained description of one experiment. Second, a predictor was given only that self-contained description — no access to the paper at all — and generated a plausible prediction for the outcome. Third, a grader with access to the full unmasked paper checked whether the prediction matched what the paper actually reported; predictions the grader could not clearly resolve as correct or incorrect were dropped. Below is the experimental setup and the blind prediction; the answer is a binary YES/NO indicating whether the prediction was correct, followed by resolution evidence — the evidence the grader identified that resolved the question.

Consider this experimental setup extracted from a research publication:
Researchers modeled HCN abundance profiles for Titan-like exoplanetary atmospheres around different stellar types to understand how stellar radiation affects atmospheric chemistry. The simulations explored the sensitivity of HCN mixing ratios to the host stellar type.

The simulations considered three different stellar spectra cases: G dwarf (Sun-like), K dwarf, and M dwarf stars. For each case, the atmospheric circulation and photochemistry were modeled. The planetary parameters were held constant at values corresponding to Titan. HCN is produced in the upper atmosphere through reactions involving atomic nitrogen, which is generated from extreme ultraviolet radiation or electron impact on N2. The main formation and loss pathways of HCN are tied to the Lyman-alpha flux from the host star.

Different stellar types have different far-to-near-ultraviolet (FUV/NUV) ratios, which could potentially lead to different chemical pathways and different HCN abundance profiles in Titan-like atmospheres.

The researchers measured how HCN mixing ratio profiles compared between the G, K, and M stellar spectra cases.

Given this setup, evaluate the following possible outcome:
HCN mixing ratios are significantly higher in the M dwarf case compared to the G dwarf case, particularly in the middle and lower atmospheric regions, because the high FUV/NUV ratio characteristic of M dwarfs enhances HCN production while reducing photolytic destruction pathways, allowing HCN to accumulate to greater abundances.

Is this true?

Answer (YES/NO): NO